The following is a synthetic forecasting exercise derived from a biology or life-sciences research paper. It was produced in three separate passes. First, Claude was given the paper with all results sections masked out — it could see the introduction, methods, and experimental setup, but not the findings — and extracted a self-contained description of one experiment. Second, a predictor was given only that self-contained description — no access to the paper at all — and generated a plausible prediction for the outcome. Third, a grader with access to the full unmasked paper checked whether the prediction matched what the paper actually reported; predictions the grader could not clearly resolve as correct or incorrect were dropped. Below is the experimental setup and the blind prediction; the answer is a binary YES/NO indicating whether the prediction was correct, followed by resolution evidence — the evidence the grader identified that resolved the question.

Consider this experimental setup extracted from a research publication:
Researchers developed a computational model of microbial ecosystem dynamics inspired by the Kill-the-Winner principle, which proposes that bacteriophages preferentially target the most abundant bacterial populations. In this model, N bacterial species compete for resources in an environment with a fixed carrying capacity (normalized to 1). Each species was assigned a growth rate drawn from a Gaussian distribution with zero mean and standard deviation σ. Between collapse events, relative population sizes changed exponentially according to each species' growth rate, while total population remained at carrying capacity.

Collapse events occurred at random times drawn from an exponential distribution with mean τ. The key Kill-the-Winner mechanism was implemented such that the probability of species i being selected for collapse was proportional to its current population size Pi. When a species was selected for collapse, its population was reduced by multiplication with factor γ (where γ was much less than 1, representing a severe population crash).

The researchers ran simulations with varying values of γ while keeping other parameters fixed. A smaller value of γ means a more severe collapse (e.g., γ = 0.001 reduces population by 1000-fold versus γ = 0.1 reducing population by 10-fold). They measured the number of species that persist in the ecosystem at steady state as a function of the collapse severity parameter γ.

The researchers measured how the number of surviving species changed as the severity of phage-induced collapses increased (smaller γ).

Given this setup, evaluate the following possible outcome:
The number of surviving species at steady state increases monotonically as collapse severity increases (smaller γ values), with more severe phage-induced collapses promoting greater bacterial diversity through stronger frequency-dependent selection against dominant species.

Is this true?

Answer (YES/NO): YES